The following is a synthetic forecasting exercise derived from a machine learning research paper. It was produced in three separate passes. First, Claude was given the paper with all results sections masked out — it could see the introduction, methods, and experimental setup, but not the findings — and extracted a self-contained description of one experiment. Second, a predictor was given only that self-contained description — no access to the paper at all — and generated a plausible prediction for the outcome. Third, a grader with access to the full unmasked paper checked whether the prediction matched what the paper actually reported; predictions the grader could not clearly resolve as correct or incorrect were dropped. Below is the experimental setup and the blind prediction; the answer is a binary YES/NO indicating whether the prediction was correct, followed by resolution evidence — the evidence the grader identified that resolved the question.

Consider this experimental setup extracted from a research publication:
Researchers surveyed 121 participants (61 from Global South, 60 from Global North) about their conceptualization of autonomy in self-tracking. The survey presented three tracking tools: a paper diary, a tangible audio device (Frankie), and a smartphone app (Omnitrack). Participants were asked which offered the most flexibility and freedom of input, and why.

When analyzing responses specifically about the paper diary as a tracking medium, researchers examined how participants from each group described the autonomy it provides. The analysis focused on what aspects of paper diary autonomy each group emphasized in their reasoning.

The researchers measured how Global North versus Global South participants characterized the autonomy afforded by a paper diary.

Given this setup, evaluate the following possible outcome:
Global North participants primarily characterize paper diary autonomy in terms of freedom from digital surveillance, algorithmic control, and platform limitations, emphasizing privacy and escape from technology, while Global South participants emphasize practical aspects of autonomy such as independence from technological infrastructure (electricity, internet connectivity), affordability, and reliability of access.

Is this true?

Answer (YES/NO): NO